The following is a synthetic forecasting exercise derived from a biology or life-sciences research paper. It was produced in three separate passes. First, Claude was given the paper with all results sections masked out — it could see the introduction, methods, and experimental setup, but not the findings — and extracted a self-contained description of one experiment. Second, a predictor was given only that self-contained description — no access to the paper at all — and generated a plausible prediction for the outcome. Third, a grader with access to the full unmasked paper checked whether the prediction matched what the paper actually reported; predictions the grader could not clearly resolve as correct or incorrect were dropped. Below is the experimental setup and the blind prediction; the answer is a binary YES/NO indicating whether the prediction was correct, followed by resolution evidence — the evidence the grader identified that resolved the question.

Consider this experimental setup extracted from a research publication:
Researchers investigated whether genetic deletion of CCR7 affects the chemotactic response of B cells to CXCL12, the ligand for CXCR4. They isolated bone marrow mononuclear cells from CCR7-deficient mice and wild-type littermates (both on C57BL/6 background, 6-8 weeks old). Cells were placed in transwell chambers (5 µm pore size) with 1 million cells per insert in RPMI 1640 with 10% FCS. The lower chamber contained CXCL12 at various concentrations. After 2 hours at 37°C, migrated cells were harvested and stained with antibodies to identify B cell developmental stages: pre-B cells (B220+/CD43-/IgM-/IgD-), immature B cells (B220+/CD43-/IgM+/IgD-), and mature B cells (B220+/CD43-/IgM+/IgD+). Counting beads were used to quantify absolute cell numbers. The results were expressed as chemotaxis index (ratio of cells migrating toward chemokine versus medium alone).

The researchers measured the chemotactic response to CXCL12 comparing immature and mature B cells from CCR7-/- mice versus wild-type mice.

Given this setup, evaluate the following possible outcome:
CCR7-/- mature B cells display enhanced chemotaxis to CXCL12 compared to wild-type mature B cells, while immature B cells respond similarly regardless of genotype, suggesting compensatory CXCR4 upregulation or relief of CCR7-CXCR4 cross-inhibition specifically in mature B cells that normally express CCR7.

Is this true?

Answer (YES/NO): NO